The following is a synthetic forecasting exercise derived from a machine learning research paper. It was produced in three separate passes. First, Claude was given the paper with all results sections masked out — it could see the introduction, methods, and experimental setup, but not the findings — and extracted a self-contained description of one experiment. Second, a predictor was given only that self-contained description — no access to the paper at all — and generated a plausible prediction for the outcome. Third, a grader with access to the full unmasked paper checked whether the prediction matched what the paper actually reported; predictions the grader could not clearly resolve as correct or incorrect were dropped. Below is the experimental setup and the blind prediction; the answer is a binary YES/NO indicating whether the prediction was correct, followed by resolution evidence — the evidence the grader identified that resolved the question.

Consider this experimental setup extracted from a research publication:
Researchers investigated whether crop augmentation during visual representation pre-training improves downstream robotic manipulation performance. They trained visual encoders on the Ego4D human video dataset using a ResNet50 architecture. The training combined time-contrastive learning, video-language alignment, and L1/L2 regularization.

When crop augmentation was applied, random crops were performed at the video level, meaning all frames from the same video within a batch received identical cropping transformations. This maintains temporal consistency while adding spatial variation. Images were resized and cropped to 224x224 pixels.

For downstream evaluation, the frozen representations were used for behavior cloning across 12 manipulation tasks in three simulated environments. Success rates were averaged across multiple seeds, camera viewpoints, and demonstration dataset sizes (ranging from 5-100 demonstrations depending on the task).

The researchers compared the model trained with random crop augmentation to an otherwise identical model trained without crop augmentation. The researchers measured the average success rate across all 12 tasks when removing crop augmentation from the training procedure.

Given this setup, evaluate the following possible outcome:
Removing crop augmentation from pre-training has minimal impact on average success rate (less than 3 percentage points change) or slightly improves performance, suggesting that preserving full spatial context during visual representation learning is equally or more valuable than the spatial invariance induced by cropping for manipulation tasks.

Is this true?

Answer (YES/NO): YES